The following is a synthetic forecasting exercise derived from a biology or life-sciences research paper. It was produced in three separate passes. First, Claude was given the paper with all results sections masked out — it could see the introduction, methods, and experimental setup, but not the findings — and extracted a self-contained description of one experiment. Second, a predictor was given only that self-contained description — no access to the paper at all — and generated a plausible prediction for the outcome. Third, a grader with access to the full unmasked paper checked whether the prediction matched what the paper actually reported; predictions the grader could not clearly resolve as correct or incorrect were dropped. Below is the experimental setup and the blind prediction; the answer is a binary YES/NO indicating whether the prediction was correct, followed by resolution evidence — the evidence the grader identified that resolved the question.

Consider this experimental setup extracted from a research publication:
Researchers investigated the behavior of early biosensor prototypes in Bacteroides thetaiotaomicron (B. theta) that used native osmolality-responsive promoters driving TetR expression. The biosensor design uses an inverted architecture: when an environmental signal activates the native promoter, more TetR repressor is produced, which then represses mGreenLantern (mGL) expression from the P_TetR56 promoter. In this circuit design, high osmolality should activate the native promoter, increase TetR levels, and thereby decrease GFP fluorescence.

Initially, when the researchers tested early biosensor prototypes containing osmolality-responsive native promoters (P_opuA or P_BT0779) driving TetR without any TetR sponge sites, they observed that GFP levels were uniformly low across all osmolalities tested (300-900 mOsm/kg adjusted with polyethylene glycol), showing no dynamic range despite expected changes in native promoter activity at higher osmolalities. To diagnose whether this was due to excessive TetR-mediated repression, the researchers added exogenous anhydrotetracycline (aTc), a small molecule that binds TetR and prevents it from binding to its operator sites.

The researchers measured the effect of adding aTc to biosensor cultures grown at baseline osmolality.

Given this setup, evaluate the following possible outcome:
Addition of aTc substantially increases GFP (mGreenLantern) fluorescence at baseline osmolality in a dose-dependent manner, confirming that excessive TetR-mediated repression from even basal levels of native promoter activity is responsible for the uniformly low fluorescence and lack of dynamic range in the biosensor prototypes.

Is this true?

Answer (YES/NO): YES